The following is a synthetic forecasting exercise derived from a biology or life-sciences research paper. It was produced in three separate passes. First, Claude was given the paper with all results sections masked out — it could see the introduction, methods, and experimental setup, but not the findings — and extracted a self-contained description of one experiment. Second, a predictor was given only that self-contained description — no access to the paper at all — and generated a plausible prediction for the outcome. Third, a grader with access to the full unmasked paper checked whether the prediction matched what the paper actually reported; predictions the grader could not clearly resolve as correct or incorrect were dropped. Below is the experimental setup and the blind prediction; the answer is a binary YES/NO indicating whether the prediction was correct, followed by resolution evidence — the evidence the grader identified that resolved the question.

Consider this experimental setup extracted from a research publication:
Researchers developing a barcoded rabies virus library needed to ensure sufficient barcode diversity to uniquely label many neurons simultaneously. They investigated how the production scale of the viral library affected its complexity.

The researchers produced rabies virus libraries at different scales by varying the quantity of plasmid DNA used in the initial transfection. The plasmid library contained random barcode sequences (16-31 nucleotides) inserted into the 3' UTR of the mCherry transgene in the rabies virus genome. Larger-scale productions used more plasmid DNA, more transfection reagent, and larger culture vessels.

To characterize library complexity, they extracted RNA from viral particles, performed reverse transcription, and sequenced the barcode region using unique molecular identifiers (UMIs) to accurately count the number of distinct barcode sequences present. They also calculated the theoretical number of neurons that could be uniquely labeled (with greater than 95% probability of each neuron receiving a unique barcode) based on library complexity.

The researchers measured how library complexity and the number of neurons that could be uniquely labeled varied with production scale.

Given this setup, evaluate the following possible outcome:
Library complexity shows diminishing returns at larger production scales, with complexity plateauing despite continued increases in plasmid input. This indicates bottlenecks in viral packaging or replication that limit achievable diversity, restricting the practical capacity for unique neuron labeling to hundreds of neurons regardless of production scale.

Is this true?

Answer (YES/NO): NO